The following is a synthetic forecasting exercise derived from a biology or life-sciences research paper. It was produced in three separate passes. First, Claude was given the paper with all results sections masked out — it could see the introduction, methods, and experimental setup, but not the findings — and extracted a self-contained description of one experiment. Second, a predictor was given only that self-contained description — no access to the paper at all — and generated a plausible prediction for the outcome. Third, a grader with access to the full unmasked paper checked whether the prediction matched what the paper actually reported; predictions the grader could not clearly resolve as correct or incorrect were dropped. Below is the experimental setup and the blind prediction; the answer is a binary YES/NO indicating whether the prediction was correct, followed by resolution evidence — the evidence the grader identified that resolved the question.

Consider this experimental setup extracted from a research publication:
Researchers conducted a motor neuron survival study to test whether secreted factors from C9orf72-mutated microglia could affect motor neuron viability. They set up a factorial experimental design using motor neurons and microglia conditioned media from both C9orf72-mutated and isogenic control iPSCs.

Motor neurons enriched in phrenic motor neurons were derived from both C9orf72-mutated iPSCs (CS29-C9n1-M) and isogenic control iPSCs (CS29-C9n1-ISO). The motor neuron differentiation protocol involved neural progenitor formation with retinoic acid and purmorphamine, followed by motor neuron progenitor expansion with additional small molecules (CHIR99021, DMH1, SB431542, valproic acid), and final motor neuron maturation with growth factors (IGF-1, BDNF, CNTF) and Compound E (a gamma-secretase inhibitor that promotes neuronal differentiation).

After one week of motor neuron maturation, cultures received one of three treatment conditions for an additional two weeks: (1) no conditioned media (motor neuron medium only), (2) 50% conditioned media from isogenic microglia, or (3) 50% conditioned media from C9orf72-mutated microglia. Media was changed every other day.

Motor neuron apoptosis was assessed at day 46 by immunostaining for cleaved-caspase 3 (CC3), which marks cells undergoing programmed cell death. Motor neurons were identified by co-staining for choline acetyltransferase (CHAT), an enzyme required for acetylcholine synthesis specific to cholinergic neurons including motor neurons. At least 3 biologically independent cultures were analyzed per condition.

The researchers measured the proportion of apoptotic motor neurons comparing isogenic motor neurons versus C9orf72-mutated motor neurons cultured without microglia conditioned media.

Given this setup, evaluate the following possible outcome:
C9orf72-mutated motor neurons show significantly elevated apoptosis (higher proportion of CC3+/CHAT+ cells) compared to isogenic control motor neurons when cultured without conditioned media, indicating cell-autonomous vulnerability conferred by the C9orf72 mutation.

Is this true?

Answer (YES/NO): YES